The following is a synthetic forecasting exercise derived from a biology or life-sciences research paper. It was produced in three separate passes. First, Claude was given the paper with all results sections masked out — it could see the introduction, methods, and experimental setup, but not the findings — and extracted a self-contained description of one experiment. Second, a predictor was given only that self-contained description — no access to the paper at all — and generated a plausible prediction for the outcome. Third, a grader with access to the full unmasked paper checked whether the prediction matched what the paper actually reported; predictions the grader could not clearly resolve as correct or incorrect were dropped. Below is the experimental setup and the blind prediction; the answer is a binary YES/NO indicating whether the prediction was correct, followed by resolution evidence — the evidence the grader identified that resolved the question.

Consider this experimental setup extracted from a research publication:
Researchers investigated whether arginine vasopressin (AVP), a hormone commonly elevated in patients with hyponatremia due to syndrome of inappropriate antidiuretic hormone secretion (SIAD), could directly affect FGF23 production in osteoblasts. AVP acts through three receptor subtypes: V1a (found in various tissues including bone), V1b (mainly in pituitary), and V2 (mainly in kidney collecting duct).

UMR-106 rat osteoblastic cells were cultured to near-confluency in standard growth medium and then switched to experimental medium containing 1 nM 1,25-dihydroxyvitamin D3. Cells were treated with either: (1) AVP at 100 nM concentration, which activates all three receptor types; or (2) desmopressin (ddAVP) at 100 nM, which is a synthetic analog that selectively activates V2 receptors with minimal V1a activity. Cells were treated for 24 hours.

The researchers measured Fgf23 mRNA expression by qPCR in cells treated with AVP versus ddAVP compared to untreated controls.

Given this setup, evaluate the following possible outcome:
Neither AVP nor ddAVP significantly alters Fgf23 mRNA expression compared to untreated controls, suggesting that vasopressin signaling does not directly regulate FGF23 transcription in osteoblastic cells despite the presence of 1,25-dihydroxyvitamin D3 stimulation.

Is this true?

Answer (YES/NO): YES